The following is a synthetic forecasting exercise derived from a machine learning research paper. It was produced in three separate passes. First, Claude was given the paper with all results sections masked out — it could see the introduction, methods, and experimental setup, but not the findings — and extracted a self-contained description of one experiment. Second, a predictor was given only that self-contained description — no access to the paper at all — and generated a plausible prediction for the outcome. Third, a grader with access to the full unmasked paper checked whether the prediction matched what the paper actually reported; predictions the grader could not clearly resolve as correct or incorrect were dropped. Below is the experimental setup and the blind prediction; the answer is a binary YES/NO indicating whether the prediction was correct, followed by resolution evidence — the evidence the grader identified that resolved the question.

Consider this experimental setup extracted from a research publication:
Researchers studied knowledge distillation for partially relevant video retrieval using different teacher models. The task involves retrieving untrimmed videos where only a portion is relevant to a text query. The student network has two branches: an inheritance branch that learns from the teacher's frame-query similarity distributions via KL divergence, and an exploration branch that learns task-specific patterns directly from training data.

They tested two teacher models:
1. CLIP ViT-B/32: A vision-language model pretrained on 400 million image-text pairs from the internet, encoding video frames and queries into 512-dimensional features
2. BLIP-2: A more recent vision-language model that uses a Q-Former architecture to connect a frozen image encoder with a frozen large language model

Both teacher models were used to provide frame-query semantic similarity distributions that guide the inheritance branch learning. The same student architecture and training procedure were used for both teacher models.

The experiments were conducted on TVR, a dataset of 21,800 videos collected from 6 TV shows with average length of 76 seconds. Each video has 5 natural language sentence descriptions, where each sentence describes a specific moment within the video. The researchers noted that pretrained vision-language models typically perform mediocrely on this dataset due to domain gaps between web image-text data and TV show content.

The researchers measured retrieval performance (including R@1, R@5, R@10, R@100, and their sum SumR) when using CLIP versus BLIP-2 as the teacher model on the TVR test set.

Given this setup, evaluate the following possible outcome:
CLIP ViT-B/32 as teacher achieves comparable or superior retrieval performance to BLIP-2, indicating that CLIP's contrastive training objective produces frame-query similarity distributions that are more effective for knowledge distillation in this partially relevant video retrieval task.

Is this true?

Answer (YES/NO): NO